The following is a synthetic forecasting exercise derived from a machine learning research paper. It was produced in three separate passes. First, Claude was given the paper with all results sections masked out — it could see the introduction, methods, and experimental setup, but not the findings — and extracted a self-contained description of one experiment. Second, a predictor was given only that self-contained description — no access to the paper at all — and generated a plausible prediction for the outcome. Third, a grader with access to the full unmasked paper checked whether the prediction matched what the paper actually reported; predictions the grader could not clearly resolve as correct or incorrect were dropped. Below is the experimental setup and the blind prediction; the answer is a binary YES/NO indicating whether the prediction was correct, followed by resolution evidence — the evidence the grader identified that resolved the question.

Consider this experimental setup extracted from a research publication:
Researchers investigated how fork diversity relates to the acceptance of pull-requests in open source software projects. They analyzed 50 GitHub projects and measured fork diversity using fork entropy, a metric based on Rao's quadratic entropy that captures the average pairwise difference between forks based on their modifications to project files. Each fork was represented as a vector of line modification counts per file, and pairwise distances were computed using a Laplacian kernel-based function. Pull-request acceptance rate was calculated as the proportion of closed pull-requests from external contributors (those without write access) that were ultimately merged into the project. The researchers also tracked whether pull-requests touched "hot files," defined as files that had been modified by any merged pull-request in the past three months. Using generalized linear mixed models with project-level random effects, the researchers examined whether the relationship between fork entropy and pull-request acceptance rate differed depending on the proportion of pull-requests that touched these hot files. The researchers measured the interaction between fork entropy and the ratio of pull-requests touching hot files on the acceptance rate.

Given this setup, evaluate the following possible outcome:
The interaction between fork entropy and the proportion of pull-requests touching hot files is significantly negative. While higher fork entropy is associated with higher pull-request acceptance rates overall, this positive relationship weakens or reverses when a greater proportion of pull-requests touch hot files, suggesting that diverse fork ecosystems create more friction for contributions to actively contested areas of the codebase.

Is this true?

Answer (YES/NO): NO